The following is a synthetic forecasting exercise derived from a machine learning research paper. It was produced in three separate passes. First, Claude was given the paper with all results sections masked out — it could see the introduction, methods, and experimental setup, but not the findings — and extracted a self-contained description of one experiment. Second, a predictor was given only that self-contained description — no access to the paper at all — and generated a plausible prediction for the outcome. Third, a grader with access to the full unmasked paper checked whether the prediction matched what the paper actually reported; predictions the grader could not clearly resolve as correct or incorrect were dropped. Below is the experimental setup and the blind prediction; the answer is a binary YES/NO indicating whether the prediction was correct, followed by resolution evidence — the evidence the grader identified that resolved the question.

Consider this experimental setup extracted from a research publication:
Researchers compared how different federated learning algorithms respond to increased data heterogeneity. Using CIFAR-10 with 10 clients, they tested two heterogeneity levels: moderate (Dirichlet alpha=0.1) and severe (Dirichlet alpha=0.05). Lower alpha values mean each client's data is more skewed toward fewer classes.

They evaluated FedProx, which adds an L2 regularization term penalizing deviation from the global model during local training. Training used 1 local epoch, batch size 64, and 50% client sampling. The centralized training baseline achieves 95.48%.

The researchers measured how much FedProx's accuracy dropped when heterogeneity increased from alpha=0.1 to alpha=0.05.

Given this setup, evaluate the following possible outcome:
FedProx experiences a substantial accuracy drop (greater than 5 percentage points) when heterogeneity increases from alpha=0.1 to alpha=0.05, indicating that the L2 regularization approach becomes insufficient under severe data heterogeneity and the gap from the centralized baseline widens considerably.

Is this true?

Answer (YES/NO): NO